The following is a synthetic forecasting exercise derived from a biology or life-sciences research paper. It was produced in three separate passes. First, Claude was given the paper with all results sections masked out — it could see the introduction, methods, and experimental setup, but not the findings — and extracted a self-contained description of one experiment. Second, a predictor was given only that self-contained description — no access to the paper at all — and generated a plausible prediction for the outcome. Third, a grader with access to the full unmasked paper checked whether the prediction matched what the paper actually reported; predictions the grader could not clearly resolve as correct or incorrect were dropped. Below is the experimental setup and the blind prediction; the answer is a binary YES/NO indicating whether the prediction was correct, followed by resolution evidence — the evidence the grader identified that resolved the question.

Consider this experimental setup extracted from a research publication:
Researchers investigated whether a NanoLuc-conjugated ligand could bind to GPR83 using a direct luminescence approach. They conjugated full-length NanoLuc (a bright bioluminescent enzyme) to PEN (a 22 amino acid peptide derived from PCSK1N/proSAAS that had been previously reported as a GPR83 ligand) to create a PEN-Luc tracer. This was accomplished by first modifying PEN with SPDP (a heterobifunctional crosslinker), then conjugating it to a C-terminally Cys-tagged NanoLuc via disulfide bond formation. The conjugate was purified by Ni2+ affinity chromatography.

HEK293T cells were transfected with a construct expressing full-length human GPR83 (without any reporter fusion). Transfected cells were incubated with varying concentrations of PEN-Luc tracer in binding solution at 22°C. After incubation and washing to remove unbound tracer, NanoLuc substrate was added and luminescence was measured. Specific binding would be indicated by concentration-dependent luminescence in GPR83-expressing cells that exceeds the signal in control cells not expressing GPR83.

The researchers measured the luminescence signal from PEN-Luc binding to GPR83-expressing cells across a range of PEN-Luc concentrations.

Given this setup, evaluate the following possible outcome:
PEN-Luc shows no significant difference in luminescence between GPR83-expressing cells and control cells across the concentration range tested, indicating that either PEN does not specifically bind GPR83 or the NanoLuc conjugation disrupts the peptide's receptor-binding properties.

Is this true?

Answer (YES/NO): YES